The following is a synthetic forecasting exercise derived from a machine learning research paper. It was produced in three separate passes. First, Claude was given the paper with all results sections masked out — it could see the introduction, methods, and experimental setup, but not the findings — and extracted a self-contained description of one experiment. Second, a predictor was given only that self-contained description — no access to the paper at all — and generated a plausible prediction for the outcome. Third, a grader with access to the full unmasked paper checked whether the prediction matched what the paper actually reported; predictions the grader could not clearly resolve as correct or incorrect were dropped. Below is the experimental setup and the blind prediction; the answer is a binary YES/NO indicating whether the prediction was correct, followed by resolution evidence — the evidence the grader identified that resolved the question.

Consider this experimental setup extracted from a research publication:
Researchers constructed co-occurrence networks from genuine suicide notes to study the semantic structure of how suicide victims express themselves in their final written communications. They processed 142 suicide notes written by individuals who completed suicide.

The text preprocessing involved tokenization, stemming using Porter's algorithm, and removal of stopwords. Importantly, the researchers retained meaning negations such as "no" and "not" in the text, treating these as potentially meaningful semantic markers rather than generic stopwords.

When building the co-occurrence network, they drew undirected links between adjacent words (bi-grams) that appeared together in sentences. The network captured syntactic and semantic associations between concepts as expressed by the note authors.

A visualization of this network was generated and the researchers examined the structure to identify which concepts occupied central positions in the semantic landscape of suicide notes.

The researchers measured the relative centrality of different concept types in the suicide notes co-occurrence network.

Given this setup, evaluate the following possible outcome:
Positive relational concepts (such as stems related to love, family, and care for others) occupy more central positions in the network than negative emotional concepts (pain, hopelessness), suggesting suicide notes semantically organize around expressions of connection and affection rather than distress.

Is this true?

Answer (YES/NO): YES